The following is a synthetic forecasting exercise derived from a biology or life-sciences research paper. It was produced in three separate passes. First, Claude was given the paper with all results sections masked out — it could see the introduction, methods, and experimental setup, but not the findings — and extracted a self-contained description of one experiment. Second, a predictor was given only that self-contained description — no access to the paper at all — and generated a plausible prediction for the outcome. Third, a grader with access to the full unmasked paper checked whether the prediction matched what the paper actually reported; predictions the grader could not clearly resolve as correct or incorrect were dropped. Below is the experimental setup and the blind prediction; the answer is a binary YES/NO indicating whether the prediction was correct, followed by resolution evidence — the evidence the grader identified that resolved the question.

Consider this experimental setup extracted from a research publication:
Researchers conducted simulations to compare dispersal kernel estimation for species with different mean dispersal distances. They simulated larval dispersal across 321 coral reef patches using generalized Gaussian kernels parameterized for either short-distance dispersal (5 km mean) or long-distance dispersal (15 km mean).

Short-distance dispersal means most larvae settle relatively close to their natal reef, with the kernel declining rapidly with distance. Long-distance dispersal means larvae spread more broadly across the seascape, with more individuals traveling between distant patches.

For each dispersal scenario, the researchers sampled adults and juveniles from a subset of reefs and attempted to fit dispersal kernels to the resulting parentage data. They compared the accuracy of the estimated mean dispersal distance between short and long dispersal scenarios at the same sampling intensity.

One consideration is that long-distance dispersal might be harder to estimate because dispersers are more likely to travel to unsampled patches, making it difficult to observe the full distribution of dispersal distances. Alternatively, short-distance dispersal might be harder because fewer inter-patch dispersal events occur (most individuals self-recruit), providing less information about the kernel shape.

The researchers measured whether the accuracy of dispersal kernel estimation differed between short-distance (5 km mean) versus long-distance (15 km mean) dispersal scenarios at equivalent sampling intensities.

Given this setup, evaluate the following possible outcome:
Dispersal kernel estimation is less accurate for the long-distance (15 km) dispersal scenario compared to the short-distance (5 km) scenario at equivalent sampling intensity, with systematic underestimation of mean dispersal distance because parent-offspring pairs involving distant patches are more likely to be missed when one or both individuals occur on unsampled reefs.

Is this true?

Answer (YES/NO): NO